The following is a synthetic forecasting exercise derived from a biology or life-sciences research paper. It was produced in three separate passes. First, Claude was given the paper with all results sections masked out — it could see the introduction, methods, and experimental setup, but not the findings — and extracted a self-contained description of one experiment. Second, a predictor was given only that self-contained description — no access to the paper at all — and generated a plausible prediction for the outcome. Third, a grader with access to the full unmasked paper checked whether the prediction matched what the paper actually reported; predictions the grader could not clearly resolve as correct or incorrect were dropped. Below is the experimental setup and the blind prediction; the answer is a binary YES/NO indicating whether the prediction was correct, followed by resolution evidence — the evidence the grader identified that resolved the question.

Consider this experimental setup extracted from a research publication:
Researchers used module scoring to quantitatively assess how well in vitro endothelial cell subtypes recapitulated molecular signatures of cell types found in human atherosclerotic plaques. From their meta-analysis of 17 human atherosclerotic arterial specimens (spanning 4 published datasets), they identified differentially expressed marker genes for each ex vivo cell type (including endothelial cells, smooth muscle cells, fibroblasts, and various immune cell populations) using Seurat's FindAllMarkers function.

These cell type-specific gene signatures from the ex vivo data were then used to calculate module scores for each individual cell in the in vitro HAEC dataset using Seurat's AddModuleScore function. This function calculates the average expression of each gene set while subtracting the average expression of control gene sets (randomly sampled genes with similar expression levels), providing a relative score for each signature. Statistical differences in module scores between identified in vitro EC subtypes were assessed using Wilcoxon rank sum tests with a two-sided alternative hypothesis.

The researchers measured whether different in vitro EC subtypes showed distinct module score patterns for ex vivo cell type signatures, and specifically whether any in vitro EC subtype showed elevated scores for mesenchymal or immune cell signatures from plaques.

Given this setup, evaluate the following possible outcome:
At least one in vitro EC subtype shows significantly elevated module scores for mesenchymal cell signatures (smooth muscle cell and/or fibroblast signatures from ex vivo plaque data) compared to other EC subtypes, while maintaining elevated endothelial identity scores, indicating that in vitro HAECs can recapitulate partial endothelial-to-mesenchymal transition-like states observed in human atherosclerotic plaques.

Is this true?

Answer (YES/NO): NO